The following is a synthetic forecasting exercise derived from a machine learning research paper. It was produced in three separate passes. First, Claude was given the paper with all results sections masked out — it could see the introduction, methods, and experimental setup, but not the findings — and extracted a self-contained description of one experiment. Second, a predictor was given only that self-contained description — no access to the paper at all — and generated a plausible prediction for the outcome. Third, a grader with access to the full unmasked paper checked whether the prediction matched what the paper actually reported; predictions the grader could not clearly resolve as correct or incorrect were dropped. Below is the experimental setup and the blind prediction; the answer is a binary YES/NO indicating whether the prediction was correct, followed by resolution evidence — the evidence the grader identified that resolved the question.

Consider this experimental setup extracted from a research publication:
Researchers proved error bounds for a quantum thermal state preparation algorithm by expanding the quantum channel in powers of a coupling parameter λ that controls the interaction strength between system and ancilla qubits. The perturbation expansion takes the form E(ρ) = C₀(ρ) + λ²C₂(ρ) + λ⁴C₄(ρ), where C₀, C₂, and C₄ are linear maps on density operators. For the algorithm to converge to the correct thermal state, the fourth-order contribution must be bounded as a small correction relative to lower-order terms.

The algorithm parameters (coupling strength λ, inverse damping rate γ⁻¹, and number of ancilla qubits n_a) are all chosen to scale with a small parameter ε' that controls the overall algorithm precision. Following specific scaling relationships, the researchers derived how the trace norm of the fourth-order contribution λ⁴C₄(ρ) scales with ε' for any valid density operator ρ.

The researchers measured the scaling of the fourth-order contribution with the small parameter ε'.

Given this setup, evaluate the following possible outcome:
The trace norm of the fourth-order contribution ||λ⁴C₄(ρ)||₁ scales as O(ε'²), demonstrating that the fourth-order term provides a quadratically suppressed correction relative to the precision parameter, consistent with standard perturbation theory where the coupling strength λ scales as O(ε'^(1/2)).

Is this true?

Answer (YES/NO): NO